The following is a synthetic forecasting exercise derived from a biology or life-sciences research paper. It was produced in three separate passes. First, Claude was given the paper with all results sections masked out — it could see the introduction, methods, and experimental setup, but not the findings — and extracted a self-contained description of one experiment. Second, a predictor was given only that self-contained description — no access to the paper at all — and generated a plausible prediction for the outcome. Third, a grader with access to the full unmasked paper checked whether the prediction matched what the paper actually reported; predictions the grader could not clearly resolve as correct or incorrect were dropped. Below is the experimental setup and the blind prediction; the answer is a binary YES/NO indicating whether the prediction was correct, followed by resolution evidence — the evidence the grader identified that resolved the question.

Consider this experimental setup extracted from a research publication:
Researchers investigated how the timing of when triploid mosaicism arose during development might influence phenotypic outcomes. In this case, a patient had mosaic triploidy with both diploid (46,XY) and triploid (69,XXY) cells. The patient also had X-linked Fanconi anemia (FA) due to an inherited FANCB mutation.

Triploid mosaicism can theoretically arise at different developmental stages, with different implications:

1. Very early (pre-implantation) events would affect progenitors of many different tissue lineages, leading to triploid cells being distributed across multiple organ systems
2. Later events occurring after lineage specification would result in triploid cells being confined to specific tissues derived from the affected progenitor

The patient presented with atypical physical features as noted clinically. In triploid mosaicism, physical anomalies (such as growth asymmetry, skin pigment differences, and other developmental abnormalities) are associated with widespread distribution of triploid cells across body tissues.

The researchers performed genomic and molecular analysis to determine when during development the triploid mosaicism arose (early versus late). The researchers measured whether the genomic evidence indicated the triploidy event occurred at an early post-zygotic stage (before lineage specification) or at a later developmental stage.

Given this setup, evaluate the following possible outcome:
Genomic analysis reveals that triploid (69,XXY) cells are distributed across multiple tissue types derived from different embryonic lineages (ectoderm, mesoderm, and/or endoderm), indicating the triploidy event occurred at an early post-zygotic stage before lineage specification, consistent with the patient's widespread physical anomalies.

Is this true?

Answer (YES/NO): YES